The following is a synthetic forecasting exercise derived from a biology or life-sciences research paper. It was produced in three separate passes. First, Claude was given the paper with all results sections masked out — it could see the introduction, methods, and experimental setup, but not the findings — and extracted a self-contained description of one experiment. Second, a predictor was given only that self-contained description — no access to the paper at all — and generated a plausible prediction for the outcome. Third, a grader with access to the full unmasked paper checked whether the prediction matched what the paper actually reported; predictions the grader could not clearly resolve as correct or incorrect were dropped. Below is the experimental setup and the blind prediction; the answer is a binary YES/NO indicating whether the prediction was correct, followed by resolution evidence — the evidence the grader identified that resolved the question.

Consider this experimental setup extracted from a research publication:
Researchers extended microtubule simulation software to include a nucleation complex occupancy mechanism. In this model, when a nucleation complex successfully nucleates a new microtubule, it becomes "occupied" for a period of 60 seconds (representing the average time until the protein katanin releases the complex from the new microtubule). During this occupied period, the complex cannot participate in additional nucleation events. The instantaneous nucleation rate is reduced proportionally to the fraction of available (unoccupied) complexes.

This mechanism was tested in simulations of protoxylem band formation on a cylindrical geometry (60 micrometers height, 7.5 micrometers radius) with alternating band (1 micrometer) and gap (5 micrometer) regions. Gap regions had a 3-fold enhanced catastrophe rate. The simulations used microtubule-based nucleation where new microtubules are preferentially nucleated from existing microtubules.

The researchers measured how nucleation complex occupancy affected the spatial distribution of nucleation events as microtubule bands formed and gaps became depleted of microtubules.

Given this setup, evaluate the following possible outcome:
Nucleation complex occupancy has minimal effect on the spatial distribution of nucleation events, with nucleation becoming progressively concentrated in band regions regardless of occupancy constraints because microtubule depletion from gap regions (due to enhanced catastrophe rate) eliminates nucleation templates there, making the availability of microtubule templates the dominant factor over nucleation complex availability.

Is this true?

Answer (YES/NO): NO